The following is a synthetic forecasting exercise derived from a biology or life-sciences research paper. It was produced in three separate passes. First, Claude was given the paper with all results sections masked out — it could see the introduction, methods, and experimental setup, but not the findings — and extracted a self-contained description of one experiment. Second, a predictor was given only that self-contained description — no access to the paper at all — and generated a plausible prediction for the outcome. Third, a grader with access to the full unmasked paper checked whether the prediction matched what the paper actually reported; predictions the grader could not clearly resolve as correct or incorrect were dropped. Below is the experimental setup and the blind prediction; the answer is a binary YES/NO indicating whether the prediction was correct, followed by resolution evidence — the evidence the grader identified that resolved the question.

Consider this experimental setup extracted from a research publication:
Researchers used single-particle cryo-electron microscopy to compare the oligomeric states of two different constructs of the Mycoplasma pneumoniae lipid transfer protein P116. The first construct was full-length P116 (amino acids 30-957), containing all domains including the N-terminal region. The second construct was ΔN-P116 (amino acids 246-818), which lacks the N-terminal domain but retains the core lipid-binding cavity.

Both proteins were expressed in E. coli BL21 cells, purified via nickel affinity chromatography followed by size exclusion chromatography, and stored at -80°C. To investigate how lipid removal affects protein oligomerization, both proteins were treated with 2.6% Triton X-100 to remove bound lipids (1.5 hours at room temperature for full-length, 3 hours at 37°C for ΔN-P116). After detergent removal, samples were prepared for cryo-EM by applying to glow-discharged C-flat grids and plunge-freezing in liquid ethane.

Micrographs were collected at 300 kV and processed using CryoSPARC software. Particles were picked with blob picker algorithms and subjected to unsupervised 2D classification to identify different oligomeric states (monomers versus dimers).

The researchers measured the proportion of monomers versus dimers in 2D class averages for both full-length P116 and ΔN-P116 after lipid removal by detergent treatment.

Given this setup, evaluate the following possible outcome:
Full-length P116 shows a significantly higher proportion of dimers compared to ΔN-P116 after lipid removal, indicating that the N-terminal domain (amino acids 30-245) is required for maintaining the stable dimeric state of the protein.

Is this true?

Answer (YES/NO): YES